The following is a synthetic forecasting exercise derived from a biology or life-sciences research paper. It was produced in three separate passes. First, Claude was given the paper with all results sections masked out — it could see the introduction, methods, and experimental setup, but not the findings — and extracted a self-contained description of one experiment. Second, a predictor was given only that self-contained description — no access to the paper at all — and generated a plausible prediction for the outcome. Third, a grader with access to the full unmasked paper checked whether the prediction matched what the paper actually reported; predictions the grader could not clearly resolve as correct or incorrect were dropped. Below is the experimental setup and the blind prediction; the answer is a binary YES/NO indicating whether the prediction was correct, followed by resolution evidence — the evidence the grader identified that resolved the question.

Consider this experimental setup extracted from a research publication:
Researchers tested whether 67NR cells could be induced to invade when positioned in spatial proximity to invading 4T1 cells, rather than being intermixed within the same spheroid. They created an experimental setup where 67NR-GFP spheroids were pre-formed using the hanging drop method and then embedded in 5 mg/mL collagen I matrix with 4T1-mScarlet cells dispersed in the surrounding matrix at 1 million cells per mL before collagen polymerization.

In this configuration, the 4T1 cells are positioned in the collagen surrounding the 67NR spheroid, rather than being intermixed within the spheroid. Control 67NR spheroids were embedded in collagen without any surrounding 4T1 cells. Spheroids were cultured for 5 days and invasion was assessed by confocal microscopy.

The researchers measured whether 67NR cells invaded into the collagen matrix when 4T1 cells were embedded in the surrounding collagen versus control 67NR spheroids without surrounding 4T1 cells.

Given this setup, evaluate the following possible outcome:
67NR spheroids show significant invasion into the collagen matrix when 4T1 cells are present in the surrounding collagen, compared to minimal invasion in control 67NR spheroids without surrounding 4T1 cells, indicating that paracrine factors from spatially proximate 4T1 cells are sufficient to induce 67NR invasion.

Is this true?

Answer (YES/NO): NO